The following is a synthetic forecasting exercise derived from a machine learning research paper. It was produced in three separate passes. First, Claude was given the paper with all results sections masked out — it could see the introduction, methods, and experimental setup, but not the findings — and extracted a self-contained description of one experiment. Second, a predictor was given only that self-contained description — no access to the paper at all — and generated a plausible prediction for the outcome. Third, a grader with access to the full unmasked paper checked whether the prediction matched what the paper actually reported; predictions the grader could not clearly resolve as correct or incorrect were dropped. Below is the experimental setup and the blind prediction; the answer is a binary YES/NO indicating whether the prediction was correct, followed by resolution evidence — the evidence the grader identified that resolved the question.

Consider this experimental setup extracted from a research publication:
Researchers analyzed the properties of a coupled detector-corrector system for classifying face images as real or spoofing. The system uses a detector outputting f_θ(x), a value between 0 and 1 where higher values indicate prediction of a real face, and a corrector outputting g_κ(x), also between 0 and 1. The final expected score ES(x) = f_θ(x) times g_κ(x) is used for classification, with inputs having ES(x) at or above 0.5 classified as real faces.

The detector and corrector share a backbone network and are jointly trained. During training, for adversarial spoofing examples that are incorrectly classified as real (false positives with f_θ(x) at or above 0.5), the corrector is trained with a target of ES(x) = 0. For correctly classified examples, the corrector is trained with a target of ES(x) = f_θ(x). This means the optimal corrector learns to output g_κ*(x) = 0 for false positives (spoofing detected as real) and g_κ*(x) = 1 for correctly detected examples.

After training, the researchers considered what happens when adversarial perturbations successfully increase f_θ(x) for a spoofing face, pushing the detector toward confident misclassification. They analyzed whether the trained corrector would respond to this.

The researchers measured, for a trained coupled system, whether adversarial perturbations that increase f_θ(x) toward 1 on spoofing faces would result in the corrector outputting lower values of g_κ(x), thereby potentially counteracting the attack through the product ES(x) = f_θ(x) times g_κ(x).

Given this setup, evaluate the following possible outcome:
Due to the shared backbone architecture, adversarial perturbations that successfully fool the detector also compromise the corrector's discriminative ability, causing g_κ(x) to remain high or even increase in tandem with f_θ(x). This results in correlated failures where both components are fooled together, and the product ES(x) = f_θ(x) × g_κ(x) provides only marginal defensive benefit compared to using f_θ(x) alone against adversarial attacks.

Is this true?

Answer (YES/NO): NO